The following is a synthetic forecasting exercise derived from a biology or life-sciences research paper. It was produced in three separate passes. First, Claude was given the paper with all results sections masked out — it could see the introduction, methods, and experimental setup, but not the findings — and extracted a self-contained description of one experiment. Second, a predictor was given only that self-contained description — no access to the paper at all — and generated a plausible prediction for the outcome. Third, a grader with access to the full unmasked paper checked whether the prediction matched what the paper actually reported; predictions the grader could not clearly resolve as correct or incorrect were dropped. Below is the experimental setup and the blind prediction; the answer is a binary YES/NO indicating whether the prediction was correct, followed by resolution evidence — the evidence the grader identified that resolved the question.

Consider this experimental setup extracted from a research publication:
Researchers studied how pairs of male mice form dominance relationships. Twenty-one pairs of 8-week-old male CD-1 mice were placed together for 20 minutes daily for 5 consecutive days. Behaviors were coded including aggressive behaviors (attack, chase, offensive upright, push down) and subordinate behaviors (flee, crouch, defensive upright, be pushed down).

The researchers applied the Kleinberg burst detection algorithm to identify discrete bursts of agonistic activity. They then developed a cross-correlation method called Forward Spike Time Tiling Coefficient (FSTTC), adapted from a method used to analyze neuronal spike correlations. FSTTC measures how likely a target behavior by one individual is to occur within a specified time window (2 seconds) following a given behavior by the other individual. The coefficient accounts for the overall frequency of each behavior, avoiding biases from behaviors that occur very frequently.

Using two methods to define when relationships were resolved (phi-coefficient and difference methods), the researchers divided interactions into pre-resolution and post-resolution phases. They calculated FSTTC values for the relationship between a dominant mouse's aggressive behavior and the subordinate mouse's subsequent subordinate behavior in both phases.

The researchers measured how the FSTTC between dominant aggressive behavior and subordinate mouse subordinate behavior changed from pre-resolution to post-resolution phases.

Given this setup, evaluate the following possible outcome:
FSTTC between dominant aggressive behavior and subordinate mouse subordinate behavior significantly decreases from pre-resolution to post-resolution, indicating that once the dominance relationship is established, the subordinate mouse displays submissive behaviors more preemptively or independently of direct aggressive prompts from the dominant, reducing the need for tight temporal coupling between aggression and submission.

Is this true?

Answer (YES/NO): NO